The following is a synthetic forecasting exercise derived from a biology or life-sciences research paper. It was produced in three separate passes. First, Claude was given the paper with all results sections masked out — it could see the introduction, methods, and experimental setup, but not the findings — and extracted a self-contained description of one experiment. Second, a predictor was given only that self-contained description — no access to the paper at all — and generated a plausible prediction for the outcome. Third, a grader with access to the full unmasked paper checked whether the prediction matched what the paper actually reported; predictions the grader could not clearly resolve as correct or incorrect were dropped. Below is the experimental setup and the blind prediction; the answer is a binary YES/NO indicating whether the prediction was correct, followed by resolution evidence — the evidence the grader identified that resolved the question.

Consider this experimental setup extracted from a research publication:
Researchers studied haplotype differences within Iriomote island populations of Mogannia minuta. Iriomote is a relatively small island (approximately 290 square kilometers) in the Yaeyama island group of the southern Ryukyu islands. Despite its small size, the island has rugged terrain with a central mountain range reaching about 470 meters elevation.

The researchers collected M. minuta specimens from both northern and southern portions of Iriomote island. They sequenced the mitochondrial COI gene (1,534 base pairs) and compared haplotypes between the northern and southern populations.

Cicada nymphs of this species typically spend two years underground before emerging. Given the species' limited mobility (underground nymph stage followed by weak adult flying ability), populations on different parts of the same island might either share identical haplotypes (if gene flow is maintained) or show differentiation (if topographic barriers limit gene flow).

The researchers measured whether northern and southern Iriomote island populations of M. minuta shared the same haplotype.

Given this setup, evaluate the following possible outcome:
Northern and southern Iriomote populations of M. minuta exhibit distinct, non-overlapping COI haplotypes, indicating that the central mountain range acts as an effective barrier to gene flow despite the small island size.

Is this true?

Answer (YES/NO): NO